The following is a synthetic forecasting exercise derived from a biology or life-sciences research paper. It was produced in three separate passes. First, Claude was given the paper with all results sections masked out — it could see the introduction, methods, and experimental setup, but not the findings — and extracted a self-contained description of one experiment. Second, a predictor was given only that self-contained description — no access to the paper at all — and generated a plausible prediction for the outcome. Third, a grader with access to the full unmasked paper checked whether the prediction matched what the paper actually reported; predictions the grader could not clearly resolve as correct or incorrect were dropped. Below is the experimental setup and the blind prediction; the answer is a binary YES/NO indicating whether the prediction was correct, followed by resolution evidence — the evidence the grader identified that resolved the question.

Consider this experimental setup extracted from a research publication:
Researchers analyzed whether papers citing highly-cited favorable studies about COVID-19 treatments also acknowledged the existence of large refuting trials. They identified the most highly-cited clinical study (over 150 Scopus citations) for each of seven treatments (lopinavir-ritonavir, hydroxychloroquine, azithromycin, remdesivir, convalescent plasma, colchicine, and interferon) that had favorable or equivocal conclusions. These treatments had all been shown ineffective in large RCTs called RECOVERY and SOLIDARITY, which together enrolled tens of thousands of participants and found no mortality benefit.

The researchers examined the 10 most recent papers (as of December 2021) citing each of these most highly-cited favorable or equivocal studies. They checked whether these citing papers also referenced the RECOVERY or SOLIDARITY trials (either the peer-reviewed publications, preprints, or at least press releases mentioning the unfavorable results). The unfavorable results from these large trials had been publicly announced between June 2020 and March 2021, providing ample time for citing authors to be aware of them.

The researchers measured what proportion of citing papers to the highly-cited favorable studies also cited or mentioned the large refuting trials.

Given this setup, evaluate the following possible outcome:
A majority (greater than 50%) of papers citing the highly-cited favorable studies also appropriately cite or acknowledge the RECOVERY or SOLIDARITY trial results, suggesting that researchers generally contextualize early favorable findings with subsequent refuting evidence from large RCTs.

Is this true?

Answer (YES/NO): NO